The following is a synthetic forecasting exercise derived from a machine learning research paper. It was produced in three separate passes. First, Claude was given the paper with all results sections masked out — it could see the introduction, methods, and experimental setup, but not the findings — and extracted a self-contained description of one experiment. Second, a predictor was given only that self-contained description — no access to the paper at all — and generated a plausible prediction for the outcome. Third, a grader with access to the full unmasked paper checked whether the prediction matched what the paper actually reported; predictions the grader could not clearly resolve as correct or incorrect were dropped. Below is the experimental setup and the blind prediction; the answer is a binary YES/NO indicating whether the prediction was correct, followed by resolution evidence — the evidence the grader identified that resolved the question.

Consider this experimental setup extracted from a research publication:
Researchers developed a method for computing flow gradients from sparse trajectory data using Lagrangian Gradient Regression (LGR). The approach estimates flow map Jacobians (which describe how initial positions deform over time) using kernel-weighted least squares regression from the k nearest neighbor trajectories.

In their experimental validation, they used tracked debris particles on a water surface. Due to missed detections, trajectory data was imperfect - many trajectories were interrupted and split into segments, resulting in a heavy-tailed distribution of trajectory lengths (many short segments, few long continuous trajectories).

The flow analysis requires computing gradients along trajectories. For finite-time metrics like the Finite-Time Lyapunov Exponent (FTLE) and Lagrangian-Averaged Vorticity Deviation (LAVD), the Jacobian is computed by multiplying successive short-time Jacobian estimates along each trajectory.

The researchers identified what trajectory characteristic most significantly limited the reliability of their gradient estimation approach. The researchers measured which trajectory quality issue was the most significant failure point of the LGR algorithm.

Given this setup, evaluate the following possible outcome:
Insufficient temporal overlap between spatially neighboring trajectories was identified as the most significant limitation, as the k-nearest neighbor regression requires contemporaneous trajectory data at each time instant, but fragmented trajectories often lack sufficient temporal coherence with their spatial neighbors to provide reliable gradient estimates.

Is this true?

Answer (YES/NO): NO